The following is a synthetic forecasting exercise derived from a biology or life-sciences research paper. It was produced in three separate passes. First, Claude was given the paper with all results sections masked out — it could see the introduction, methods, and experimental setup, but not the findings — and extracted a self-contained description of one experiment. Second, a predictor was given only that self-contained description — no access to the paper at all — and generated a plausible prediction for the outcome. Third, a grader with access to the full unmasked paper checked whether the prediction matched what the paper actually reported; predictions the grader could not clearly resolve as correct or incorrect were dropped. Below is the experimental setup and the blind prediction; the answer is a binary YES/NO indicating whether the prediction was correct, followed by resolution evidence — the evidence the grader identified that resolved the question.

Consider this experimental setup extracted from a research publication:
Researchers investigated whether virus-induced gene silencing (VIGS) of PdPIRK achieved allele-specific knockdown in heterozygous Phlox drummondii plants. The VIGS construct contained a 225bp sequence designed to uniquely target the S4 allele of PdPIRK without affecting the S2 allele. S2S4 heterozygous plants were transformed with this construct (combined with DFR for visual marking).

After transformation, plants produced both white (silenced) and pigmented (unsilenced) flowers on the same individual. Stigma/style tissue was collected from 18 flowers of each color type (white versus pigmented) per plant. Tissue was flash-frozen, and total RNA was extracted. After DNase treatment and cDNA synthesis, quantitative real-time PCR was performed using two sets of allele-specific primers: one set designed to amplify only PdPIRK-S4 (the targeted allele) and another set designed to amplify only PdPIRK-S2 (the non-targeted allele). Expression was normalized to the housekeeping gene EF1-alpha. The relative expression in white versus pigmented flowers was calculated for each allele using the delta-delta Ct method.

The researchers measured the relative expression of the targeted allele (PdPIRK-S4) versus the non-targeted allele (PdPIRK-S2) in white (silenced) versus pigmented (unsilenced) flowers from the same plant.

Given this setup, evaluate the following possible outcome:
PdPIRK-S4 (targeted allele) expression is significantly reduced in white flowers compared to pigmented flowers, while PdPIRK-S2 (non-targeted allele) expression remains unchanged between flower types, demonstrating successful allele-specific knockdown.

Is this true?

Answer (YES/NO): YES